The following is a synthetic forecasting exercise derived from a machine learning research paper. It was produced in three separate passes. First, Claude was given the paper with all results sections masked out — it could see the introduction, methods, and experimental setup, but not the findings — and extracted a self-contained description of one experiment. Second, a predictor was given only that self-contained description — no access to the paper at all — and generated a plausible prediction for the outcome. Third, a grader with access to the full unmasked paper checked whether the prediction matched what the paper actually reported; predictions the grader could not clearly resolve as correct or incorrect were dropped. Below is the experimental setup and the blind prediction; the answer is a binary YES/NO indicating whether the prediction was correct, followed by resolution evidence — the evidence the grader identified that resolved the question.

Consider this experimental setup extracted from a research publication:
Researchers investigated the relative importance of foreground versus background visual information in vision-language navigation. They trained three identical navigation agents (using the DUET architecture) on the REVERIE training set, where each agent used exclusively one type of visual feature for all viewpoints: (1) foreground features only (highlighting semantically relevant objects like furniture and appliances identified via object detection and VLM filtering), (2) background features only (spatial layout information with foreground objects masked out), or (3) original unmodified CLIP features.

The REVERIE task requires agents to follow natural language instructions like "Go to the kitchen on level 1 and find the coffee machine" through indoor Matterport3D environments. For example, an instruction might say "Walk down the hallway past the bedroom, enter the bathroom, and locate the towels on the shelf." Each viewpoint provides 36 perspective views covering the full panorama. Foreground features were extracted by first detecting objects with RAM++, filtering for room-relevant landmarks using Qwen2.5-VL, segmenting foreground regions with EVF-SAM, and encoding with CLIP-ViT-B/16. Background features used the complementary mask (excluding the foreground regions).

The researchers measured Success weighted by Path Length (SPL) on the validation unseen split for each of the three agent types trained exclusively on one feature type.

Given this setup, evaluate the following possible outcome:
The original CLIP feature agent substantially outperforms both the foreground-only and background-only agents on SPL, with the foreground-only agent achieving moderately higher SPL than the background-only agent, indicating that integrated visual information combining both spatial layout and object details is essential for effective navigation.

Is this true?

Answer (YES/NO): NO